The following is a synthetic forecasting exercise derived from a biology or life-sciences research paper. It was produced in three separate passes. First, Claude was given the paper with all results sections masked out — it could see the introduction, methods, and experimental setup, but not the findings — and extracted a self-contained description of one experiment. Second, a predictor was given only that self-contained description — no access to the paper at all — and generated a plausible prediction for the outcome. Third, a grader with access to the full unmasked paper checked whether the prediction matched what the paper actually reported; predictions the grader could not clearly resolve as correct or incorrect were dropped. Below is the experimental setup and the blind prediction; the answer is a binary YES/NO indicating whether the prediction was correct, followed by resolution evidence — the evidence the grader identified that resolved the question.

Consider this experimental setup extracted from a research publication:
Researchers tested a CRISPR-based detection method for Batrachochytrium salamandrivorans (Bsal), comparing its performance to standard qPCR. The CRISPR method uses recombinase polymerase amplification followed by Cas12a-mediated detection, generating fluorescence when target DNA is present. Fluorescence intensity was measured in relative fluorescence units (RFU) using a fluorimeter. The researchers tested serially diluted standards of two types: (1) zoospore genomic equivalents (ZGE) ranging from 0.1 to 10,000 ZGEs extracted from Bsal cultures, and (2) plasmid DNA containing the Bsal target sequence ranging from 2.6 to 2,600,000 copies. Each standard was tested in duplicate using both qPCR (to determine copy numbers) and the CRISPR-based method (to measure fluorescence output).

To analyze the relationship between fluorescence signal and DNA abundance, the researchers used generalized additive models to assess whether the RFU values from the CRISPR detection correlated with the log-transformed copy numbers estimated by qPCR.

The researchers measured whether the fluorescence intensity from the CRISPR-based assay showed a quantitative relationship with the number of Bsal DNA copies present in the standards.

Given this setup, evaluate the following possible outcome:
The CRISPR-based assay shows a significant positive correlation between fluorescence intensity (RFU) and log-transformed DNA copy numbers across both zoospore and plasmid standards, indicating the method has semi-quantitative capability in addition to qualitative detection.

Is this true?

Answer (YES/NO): YES